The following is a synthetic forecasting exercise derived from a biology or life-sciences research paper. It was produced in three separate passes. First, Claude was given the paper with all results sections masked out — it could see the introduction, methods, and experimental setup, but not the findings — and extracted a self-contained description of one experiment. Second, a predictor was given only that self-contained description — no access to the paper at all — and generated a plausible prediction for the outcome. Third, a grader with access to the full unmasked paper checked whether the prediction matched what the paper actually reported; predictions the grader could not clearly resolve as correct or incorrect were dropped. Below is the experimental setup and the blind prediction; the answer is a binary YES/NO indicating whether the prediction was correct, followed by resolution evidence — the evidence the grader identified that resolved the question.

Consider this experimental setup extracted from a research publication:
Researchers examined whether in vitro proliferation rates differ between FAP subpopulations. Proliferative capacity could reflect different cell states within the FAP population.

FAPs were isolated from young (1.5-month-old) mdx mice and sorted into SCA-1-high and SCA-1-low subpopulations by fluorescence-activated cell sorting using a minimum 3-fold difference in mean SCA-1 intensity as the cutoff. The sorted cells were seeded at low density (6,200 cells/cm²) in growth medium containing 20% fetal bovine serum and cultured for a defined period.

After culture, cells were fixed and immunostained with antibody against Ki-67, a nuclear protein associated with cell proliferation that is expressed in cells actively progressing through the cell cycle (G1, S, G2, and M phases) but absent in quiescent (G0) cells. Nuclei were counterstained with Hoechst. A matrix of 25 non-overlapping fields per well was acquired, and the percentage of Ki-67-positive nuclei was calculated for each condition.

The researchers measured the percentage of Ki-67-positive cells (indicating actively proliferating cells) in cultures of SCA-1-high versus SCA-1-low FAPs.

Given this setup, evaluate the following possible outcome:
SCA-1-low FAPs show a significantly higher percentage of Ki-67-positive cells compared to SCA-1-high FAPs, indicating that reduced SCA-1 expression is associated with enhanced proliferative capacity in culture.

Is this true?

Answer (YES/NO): NO